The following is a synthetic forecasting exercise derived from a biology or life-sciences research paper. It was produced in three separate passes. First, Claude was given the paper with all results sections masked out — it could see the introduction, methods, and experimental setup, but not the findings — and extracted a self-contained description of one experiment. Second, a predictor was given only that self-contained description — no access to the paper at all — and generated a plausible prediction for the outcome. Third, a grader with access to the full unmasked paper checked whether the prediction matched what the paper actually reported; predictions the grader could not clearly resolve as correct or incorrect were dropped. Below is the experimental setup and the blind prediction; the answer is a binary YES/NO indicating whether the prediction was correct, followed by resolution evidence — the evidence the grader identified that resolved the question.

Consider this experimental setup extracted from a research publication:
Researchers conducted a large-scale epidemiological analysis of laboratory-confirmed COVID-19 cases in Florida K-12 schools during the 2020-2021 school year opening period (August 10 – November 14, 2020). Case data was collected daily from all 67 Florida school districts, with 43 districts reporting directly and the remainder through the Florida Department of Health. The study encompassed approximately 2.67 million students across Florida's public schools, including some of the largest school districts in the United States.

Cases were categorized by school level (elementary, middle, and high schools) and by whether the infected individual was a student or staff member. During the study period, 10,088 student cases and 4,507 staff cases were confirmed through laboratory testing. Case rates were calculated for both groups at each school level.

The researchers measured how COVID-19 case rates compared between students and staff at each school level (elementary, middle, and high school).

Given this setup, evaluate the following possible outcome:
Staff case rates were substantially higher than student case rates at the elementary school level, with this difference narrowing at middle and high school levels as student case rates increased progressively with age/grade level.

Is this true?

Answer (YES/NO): NO